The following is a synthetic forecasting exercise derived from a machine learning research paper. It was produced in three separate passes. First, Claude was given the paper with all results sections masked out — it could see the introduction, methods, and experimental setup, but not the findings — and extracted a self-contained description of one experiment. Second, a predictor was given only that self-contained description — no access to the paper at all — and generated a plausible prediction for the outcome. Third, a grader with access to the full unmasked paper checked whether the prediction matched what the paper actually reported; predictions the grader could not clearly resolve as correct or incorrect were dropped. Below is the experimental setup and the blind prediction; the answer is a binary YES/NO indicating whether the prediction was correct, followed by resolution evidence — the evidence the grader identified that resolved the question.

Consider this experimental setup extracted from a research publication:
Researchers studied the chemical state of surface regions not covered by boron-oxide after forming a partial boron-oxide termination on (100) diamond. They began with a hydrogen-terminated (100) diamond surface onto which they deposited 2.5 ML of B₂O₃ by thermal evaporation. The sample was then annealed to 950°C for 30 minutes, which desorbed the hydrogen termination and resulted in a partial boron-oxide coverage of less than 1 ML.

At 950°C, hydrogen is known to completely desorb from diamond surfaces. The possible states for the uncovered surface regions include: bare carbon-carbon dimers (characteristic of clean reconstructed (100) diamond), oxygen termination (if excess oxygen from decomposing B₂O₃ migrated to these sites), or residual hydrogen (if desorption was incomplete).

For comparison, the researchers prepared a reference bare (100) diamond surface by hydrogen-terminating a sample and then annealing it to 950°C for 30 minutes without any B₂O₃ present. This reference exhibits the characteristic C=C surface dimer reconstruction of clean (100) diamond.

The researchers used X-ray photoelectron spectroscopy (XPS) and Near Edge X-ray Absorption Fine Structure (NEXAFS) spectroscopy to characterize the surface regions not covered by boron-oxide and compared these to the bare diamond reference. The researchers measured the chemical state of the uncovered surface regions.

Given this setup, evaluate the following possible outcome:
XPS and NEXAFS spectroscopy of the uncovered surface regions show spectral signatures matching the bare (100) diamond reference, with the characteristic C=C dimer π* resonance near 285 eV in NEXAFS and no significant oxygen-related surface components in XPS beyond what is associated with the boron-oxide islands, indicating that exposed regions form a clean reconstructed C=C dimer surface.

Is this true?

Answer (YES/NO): YES